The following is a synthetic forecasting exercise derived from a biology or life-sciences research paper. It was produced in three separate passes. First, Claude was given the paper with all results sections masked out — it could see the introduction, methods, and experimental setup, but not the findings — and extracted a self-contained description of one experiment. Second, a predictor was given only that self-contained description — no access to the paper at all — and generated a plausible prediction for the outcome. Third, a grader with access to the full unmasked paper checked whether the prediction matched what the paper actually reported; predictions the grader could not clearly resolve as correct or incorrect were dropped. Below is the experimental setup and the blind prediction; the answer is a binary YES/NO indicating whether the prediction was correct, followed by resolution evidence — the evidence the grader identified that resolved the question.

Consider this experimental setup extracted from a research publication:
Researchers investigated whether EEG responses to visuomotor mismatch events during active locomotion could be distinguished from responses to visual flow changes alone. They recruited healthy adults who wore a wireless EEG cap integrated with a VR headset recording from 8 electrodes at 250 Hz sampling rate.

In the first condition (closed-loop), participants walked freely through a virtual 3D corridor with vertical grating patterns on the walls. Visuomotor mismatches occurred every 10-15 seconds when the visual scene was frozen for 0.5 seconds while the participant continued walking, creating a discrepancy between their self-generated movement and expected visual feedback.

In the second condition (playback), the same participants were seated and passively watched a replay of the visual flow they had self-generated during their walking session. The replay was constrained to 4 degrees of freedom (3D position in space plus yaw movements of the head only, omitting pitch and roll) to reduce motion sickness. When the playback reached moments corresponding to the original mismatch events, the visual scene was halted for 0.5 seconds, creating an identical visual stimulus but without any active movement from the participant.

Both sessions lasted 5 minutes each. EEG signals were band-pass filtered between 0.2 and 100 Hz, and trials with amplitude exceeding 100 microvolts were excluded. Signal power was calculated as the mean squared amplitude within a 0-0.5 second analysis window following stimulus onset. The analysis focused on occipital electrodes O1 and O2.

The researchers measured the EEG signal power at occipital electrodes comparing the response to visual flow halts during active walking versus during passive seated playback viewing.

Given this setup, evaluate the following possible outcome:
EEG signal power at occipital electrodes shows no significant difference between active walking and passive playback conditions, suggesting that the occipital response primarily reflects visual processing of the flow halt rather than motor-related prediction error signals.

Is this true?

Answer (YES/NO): NO